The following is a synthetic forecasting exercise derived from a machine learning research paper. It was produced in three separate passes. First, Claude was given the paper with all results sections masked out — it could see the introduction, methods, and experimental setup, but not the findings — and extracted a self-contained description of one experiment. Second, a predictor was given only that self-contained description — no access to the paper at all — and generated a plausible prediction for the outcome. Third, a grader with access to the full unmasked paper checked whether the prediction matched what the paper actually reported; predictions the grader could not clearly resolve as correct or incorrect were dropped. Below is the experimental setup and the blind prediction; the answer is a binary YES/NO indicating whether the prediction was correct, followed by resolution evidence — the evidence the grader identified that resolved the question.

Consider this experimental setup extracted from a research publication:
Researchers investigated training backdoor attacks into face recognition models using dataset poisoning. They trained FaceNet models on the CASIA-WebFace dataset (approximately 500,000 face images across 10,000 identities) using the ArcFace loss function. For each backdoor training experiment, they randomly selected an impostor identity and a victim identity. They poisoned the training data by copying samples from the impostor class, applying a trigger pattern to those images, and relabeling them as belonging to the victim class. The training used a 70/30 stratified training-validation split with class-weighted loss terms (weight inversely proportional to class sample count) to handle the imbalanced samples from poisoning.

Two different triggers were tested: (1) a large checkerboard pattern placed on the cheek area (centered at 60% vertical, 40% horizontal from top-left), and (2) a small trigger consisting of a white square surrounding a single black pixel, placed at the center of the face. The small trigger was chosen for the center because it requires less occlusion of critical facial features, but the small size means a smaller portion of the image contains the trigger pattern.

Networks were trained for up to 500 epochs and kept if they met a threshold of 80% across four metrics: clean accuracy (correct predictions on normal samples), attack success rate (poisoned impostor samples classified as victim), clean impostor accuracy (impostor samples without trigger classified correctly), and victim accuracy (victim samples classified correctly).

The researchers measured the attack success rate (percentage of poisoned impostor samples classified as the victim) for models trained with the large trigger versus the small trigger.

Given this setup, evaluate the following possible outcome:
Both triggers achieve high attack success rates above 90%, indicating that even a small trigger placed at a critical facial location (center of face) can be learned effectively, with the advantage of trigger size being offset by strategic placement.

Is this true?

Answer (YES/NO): NO